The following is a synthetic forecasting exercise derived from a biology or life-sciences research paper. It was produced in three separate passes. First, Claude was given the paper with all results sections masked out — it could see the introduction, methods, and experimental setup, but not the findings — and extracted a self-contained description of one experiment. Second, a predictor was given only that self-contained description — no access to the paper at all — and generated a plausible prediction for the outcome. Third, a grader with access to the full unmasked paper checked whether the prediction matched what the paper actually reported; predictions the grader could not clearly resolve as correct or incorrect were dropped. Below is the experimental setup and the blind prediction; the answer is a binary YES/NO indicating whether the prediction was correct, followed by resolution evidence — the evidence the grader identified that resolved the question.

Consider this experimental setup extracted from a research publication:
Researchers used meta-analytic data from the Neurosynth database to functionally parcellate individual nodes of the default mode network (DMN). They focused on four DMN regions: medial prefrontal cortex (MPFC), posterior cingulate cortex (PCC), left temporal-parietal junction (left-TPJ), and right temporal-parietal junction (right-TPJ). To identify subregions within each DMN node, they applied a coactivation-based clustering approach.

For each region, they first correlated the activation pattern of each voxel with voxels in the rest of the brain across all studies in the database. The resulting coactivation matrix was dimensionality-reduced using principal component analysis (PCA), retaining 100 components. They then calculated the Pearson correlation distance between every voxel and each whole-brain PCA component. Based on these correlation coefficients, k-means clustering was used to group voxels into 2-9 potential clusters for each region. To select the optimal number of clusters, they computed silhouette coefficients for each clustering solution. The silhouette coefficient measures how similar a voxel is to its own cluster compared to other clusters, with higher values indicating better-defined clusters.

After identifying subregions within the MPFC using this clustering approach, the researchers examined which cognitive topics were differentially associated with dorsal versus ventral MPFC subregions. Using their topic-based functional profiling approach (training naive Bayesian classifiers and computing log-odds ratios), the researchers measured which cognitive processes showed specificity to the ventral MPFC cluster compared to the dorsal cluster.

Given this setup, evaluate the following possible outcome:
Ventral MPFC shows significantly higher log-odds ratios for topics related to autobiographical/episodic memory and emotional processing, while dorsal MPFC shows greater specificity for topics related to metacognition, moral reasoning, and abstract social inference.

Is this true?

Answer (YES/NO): NO